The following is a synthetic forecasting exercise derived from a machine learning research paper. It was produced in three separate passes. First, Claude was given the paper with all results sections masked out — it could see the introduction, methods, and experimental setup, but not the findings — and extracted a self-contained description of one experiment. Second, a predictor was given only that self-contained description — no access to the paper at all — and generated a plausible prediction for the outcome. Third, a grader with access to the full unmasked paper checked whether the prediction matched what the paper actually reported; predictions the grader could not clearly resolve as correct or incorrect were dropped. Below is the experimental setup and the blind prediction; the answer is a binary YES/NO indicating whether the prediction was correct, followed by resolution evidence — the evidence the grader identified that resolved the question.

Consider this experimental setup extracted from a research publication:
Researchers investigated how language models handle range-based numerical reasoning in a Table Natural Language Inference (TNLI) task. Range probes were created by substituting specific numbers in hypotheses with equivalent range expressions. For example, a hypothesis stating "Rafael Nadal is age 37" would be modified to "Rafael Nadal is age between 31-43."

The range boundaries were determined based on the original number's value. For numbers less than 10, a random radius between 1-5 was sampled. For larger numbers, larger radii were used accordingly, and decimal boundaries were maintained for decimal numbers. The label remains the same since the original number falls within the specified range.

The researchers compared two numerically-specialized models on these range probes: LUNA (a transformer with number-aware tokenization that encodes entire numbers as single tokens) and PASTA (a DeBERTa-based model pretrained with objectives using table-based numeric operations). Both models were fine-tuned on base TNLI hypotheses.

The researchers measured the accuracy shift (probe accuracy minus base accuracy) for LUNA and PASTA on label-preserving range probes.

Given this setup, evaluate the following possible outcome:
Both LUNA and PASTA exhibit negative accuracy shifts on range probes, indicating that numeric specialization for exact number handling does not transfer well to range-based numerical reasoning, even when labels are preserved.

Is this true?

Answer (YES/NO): YES